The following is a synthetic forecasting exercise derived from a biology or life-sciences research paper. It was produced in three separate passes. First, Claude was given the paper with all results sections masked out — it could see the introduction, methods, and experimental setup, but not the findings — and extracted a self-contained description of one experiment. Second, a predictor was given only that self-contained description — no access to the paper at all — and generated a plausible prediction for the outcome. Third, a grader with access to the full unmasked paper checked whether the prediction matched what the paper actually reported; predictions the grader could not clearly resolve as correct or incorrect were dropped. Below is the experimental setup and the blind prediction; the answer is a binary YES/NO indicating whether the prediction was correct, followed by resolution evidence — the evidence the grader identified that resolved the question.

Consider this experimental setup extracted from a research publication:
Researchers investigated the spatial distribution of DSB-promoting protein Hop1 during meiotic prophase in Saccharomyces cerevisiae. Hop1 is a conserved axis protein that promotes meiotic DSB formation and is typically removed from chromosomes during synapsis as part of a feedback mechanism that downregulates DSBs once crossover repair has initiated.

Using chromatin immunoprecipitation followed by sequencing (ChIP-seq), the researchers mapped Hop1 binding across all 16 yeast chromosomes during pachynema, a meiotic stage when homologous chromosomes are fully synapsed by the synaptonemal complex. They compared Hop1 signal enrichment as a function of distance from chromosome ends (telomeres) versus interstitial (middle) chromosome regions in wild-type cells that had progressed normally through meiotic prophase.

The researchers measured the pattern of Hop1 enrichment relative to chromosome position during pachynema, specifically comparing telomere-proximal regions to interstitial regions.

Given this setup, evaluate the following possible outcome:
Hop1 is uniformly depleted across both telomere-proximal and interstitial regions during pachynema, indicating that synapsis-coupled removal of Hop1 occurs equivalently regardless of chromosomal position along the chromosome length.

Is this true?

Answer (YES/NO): NO